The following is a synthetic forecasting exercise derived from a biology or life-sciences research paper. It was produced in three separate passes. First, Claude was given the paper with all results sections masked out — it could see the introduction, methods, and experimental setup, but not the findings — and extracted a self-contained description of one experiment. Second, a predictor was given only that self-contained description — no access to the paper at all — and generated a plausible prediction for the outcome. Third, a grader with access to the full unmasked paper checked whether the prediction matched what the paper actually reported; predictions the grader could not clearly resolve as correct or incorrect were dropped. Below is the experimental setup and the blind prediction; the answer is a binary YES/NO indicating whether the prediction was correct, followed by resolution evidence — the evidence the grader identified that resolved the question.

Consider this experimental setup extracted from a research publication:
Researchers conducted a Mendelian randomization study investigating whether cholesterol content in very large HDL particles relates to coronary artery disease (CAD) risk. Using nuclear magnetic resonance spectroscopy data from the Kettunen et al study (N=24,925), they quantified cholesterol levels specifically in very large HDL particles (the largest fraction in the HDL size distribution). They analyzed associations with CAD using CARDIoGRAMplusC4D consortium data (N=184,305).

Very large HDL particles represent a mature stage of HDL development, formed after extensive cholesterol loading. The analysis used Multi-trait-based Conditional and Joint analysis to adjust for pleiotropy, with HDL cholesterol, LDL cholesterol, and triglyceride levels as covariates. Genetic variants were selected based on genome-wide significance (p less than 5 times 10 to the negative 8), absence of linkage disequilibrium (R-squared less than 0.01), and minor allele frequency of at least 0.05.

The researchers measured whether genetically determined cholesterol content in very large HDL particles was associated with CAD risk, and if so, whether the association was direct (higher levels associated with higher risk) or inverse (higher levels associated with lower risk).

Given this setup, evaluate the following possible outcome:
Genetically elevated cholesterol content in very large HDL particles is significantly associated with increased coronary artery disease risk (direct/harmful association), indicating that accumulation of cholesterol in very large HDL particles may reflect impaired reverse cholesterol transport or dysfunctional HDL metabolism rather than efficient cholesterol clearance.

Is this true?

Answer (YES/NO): YES